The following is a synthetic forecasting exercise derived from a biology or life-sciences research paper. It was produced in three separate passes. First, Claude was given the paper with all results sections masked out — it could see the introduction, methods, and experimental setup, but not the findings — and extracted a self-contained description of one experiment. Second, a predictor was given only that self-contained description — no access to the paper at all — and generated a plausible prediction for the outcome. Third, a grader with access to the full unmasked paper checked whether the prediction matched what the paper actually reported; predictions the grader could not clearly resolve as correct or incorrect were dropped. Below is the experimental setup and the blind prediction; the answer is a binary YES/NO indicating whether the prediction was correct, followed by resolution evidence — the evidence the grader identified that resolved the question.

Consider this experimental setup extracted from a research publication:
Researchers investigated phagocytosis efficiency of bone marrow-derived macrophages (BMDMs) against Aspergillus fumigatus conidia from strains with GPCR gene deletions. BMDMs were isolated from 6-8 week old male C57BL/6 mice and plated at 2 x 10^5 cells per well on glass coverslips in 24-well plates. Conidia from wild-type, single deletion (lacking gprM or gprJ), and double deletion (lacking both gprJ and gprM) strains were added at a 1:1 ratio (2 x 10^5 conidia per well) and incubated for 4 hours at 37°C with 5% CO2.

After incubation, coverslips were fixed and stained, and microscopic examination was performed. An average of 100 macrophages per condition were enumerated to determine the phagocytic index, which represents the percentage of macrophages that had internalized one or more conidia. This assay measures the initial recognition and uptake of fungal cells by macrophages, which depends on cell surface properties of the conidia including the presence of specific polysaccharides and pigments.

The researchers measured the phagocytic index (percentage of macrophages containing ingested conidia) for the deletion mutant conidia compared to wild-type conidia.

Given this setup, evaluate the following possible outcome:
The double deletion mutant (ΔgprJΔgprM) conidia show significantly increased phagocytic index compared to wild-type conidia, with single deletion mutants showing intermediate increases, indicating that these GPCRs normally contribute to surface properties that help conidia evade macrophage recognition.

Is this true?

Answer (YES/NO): NO